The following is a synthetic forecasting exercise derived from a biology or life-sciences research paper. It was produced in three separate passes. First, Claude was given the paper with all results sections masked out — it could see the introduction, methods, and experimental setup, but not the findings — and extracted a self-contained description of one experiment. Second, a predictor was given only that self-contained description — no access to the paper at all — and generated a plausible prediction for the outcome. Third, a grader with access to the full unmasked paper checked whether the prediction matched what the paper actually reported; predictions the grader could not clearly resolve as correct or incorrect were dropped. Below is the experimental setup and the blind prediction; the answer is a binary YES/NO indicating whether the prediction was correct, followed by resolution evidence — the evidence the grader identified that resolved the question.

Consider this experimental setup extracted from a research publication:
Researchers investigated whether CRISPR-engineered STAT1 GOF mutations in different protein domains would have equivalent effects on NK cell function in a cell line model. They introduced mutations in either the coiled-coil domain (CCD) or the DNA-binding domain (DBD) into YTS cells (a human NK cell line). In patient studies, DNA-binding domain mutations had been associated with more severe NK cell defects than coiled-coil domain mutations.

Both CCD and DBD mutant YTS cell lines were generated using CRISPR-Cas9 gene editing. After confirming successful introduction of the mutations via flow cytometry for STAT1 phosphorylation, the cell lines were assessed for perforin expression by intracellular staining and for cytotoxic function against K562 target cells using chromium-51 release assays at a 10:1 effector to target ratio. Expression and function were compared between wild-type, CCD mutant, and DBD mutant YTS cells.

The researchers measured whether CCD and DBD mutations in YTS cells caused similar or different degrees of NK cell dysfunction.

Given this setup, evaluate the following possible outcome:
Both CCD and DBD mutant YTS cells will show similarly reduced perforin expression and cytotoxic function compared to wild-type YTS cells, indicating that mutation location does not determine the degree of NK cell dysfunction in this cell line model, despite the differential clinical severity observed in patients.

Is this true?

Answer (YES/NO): YES